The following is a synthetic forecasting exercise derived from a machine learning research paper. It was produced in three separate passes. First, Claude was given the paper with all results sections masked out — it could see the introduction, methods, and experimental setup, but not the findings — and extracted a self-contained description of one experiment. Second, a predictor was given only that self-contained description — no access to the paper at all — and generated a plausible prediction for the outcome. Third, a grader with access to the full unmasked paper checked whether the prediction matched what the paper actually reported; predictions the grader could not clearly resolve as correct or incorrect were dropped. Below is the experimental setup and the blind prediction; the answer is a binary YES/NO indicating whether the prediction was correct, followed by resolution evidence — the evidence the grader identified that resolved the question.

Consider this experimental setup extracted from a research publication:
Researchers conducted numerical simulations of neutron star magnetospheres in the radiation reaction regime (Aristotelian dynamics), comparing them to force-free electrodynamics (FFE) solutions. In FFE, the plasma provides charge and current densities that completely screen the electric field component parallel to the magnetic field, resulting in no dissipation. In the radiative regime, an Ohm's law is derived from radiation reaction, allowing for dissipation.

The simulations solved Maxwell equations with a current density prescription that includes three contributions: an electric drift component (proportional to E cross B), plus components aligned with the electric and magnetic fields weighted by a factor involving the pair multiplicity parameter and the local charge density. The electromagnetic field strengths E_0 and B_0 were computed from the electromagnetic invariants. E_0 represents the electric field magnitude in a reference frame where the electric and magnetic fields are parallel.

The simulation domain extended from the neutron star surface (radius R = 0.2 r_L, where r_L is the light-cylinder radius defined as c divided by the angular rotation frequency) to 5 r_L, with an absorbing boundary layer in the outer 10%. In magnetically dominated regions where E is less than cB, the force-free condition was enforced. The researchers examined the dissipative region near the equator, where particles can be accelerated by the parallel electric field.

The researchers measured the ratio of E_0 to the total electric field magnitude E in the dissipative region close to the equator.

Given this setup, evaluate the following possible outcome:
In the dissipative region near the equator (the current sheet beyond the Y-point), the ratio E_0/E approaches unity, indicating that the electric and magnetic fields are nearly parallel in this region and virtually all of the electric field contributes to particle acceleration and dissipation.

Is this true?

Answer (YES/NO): NO